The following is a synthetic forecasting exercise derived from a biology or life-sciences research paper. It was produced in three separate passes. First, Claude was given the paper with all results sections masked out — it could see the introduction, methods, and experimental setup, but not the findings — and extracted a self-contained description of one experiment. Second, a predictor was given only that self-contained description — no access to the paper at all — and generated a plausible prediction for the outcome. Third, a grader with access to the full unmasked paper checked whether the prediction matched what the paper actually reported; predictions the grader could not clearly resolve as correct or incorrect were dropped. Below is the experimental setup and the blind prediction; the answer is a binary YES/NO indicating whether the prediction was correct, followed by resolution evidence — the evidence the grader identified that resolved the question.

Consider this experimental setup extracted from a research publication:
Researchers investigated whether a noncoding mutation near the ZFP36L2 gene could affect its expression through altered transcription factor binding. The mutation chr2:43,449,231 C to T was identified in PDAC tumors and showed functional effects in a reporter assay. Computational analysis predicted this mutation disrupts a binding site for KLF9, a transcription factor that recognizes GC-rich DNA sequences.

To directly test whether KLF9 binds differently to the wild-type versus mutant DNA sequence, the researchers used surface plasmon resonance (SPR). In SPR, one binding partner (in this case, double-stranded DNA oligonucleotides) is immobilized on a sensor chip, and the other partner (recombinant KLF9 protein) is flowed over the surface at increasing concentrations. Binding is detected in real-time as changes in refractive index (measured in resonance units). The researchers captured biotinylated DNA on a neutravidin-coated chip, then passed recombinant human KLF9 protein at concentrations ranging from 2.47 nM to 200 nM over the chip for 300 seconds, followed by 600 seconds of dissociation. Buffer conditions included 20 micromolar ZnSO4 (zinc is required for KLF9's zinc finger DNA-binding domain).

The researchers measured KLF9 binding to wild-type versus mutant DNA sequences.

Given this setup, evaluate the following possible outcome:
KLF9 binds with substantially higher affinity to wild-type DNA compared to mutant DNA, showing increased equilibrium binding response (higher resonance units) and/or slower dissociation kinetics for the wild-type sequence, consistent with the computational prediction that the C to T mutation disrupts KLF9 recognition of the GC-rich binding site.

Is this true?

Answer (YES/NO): YES